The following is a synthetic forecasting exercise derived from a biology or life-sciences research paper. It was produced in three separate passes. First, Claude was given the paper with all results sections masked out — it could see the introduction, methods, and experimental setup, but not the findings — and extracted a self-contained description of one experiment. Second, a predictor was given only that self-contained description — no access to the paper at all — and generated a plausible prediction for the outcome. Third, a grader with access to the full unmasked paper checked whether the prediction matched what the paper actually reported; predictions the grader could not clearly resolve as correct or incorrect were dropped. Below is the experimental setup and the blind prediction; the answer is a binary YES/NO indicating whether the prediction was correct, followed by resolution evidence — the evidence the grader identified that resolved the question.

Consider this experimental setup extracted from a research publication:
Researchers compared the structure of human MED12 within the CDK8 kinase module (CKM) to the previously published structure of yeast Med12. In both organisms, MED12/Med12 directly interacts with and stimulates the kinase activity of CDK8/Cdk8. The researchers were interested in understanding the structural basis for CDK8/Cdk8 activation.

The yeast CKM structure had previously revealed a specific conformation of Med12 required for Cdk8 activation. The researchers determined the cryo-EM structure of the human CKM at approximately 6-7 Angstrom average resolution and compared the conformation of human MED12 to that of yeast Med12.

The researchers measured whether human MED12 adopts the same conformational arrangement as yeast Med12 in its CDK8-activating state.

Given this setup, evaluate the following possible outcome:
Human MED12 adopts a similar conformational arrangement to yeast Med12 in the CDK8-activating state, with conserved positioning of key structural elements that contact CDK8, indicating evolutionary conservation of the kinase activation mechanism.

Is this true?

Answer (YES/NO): NO